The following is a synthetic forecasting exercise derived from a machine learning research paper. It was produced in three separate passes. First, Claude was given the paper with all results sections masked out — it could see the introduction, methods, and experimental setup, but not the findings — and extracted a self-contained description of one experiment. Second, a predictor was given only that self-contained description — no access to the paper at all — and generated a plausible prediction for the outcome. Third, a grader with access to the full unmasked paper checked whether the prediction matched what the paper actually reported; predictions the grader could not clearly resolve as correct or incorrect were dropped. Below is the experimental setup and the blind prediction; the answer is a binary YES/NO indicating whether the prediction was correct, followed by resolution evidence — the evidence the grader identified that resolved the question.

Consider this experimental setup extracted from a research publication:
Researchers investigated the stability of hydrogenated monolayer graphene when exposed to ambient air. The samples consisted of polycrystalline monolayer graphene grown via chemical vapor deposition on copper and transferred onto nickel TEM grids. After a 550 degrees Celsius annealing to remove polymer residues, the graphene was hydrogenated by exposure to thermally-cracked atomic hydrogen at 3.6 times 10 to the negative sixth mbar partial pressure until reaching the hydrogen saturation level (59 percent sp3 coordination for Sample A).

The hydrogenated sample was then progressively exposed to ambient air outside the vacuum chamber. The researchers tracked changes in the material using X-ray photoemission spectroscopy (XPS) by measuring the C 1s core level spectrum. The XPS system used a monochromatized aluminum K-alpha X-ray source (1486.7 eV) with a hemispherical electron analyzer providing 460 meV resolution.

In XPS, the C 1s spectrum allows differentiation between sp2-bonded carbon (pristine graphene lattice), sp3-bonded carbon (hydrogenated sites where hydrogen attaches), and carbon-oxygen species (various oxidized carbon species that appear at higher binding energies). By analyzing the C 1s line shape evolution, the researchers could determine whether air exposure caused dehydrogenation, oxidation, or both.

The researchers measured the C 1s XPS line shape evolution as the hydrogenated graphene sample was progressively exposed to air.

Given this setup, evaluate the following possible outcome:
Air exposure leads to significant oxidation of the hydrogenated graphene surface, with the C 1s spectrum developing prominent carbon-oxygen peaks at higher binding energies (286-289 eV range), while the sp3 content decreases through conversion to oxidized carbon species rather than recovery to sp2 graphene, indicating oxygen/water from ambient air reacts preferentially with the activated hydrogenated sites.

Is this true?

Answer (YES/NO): NO